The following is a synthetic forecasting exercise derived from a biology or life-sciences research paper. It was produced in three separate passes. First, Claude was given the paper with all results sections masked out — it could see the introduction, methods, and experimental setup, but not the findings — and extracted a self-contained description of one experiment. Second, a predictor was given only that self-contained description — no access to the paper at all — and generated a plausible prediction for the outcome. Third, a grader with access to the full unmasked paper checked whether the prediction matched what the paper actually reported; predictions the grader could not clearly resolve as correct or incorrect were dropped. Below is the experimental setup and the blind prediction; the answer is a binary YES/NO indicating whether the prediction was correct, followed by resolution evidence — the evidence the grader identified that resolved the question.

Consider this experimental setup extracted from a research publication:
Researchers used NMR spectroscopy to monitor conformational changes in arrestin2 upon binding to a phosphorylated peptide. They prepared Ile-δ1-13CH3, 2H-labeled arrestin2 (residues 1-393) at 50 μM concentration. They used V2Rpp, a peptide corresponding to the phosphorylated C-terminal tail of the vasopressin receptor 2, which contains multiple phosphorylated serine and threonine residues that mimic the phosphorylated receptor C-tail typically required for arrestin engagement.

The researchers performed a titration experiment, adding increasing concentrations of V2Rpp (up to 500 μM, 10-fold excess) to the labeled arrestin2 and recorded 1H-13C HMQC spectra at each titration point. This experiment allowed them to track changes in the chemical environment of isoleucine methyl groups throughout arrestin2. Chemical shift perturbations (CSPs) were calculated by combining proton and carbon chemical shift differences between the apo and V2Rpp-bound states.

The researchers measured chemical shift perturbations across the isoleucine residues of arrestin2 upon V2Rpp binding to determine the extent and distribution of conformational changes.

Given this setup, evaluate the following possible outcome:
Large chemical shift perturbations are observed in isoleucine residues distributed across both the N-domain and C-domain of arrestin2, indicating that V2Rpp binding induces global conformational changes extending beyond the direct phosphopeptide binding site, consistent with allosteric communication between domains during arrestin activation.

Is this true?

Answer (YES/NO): YES